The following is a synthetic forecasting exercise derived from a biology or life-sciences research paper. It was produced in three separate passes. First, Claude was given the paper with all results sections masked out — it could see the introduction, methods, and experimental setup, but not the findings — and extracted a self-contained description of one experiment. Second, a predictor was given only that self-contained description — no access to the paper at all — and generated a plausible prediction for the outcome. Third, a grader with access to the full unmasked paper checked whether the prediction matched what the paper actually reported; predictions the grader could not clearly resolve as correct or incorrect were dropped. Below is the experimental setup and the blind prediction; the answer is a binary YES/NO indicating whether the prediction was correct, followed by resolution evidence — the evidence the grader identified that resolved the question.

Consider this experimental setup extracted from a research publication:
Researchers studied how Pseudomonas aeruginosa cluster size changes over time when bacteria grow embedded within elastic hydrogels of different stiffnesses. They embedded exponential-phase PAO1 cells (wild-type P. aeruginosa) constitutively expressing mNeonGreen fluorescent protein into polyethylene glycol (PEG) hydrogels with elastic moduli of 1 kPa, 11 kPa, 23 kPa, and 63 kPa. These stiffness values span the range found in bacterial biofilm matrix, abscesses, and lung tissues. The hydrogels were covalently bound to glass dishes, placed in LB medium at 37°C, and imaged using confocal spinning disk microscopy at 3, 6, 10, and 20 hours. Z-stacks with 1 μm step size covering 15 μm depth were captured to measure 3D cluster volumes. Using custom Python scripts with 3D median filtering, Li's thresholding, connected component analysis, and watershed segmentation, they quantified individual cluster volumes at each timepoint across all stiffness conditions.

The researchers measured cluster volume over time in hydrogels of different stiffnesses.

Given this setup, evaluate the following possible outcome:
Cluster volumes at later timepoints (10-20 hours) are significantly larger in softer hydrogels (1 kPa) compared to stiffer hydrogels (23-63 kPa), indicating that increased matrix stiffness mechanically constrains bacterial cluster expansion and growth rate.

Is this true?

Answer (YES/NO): YES